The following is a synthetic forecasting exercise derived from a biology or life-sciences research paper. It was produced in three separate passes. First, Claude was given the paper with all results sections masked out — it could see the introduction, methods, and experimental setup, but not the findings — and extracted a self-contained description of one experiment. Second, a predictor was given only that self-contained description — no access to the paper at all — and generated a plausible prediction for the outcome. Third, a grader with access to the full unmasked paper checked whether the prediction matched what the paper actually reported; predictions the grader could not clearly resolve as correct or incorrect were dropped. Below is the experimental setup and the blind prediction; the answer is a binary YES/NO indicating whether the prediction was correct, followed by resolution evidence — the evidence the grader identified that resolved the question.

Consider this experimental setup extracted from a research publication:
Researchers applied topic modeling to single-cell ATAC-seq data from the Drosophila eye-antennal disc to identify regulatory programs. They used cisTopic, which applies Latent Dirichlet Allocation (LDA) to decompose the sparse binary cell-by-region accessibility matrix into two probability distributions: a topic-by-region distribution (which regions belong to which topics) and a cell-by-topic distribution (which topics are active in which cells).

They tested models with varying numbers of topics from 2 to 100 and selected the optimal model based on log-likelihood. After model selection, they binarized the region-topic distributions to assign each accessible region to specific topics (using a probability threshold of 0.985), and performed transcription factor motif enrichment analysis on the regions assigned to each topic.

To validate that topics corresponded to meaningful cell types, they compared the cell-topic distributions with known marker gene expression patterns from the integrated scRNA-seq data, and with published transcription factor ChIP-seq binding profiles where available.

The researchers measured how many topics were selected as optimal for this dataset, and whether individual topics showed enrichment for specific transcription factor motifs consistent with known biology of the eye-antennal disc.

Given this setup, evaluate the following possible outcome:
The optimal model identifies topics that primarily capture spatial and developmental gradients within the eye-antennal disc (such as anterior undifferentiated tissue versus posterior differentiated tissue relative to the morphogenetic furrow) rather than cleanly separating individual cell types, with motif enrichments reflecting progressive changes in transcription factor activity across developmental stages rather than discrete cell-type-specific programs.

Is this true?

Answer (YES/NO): NO